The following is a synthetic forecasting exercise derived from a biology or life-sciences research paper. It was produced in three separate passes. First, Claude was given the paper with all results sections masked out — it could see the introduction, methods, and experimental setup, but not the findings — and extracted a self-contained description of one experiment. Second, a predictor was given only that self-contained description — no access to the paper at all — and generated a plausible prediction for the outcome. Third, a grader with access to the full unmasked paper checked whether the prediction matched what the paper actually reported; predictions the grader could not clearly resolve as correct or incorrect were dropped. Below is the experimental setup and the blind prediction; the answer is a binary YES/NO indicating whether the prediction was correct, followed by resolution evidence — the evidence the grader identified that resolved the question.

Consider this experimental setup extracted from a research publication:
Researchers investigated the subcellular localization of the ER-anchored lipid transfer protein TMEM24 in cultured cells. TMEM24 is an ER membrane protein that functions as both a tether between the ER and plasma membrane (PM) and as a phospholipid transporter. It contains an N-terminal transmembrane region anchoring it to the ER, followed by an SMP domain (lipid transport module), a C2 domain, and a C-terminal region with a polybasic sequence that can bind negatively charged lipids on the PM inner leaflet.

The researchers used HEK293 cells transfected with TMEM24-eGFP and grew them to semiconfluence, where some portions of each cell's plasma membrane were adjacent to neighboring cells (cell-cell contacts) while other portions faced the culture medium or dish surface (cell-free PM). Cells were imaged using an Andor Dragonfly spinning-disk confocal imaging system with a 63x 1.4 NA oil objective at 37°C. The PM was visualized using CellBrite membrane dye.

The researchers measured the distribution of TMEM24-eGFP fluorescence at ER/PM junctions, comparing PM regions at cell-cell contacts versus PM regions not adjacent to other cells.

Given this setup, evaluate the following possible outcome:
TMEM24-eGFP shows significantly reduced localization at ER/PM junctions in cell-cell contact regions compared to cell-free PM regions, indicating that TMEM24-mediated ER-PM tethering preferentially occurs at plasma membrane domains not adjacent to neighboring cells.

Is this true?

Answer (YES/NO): NO